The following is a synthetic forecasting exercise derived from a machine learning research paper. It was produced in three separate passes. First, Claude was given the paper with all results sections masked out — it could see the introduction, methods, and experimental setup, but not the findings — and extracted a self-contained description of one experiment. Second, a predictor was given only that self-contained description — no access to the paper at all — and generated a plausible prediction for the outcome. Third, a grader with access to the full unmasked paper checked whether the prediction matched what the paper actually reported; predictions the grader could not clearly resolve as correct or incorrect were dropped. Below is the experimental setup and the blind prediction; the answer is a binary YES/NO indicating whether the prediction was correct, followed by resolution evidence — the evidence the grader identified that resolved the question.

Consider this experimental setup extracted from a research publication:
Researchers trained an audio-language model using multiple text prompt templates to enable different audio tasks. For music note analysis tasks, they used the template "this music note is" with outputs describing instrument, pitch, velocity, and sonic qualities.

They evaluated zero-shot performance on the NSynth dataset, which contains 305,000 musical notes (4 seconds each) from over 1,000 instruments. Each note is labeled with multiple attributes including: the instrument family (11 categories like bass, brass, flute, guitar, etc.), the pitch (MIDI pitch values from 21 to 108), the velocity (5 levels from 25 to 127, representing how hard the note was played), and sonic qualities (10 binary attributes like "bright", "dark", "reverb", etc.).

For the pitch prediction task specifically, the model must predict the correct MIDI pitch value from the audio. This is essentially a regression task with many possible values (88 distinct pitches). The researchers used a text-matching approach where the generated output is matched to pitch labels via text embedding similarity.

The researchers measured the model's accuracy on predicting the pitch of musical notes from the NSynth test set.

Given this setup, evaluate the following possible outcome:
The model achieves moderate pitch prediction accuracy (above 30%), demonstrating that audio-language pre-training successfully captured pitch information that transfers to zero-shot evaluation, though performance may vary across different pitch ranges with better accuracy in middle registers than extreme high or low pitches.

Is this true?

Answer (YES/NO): NO